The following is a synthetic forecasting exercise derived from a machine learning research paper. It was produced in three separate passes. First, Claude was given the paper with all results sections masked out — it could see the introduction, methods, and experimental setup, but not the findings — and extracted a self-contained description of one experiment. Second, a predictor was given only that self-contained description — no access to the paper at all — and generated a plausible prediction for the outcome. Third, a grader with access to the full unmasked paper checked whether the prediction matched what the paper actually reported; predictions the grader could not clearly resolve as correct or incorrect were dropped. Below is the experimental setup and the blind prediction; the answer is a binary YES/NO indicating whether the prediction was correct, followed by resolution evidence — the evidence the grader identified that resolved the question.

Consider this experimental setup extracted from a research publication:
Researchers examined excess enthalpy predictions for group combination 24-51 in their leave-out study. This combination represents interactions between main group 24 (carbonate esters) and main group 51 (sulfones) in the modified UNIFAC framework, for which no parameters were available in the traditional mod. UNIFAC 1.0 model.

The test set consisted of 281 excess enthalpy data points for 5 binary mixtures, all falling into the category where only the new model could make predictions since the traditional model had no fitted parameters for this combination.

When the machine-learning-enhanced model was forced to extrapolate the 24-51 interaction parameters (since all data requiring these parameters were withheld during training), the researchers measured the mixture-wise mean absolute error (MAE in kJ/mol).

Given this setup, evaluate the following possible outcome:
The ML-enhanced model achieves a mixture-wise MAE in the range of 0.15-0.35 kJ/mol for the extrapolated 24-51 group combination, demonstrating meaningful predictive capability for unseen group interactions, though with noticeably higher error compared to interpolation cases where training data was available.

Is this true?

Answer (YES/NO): NO